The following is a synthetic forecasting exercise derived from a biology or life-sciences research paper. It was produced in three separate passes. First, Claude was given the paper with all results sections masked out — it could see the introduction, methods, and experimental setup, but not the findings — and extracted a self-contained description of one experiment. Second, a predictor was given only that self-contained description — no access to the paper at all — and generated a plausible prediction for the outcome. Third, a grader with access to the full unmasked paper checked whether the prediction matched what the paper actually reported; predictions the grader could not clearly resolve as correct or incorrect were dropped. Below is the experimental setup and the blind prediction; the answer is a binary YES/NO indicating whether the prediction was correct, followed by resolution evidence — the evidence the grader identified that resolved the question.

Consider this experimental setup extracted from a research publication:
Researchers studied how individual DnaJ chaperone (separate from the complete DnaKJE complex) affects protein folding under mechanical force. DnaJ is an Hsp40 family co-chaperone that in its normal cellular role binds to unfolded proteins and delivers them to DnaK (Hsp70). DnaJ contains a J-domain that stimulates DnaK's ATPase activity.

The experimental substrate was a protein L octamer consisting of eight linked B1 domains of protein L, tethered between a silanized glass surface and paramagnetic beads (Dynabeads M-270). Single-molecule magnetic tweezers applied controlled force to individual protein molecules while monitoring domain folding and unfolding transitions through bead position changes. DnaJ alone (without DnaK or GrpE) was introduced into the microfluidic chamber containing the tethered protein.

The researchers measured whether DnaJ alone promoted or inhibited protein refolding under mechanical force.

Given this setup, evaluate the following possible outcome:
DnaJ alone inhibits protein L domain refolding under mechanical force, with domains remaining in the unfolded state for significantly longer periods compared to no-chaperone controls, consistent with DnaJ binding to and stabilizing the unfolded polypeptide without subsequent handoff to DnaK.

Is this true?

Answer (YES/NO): YES